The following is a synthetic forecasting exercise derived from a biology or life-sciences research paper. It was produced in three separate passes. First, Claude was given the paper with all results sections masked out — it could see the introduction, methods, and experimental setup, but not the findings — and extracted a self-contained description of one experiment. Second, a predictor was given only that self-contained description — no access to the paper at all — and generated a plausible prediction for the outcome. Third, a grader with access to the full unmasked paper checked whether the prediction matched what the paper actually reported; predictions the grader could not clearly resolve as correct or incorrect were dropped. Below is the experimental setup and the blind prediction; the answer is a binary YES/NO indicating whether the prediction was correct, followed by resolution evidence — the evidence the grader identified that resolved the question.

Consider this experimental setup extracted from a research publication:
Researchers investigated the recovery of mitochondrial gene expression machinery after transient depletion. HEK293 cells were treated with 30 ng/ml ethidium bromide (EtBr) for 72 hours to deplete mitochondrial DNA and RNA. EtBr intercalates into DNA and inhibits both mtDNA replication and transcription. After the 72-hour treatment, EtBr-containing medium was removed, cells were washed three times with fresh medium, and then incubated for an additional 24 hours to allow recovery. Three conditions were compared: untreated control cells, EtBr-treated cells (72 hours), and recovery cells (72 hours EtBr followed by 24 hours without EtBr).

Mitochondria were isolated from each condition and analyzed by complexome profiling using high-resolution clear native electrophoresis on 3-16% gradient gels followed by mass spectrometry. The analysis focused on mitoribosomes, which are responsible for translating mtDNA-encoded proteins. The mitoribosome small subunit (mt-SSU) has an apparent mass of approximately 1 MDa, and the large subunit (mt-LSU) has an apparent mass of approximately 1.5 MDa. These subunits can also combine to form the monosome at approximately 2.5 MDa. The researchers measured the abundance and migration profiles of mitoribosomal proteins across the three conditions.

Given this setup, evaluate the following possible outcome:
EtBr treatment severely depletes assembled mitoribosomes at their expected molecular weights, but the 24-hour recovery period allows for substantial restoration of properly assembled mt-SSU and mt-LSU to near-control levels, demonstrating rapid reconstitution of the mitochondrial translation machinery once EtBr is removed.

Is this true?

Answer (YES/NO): NO